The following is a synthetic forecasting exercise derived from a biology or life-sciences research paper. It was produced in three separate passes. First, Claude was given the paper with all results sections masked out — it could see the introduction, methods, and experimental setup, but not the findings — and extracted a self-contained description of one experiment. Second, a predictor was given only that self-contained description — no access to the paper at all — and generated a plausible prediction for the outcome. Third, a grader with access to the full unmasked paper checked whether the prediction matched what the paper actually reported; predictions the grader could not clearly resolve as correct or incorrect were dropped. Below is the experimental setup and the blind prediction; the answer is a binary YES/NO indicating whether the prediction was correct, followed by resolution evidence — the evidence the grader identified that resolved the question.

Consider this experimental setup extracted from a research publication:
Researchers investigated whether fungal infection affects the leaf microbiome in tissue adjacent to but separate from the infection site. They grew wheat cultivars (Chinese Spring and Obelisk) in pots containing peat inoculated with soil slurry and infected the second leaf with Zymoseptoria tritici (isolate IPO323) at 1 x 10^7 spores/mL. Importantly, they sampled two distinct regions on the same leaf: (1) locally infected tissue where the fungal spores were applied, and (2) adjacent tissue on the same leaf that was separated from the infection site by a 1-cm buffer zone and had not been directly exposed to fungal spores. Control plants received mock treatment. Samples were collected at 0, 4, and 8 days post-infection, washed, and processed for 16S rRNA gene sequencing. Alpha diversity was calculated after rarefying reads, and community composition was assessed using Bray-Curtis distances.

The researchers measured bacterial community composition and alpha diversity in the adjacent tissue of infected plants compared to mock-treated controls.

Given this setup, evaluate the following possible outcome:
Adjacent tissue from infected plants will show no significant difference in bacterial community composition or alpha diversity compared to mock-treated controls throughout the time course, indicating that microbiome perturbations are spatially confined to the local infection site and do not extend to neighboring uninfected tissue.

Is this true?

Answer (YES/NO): NO